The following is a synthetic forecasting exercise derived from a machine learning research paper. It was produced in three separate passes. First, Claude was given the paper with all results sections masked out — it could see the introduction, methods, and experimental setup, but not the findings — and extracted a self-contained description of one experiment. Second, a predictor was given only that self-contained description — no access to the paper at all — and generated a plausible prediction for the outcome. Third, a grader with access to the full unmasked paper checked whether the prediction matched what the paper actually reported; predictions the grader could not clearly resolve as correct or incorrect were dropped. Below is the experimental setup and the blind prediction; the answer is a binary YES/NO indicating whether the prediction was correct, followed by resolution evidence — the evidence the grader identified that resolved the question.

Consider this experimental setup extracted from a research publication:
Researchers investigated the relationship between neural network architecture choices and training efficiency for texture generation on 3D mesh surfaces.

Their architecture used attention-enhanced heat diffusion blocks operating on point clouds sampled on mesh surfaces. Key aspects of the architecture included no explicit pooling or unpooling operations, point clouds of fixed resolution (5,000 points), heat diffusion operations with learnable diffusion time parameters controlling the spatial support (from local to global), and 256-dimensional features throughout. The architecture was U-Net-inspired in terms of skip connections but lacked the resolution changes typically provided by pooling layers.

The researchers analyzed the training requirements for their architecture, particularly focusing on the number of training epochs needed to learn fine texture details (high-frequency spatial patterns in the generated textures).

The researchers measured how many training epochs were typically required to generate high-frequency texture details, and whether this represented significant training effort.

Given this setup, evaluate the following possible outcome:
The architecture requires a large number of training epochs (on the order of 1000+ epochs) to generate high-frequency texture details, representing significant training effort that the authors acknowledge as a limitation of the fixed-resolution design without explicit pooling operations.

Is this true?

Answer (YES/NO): YES